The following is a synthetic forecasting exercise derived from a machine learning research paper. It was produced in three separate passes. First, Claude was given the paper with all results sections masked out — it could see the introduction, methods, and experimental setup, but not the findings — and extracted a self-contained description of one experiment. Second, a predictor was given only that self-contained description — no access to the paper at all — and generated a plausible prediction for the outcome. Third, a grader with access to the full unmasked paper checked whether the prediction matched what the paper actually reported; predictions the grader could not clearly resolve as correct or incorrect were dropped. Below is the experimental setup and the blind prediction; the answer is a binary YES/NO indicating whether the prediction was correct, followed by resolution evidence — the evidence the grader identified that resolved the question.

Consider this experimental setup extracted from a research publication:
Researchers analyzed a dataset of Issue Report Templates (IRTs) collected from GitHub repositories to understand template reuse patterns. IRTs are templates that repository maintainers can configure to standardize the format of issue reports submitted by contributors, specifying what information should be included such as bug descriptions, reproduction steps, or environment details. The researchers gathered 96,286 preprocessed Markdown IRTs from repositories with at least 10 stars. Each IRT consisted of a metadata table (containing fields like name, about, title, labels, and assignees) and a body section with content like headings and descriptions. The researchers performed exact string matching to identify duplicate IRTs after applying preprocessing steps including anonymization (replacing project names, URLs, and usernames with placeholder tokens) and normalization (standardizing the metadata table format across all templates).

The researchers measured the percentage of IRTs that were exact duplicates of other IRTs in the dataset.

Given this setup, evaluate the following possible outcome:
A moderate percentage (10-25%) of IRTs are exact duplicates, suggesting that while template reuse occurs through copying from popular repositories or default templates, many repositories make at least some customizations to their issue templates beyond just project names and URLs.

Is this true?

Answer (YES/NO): NO